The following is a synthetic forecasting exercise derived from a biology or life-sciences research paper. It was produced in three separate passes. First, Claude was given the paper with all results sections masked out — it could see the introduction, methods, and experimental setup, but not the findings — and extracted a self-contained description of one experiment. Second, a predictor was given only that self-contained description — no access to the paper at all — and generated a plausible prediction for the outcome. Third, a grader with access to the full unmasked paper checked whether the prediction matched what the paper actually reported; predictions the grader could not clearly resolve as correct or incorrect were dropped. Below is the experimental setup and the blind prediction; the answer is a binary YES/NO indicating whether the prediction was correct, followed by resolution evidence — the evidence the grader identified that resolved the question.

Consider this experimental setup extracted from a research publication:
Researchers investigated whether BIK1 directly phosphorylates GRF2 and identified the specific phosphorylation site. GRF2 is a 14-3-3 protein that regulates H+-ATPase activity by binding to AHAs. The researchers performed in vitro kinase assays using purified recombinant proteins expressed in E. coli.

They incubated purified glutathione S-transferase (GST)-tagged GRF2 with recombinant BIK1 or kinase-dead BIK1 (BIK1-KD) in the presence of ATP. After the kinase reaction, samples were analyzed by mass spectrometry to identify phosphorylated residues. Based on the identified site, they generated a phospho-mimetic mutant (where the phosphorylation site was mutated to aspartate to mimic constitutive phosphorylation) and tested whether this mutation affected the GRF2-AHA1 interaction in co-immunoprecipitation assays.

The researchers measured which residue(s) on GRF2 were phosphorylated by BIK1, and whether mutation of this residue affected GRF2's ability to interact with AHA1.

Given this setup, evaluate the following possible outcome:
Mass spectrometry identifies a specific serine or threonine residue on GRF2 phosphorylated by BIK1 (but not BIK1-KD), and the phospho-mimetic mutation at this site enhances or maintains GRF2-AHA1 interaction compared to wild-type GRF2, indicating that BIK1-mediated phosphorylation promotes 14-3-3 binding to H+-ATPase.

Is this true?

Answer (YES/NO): NO